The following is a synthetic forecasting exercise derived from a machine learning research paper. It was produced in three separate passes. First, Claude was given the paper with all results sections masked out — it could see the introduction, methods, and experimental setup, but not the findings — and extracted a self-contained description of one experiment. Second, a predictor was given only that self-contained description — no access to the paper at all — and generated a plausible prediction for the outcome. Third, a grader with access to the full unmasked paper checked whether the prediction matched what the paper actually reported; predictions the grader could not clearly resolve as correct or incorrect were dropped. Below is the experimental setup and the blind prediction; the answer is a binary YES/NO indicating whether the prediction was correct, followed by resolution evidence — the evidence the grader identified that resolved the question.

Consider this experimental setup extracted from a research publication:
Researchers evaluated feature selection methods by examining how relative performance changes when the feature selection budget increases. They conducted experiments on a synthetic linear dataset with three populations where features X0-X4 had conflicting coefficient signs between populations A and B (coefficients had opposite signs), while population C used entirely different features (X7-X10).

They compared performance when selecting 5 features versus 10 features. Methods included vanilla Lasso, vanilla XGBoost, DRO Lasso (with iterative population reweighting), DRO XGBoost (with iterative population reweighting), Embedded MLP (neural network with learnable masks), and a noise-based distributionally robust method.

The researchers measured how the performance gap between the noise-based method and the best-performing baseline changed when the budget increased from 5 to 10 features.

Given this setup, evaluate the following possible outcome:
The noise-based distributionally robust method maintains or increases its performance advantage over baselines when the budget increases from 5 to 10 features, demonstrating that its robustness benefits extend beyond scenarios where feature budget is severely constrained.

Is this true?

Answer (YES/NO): NO